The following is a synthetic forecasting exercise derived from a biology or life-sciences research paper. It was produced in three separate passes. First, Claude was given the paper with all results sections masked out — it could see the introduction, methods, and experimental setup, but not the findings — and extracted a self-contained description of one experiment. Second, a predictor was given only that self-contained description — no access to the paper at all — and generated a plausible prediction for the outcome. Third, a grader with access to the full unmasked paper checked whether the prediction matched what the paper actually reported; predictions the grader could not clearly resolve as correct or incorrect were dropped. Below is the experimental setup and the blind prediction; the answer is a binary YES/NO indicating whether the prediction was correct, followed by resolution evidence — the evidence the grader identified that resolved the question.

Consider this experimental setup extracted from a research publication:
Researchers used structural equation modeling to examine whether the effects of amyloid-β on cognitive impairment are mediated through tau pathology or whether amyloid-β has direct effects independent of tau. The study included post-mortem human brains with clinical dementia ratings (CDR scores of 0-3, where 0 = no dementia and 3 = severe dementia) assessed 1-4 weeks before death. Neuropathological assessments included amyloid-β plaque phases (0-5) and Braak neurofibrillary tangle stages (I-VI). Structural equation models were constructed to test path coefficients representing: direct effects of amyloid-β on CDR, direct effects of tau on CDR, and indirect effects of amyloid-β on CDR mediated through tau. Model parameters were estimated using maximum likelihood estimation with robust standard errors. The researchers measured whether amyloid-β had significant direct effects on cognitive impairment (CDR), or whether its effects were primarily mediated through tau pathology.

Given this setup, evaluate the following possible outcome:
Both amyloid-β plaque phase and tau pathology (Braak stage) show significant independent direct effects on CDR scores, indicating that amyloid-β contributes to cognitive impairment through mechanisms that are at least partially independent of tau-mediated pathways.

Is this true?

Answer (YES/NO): YES